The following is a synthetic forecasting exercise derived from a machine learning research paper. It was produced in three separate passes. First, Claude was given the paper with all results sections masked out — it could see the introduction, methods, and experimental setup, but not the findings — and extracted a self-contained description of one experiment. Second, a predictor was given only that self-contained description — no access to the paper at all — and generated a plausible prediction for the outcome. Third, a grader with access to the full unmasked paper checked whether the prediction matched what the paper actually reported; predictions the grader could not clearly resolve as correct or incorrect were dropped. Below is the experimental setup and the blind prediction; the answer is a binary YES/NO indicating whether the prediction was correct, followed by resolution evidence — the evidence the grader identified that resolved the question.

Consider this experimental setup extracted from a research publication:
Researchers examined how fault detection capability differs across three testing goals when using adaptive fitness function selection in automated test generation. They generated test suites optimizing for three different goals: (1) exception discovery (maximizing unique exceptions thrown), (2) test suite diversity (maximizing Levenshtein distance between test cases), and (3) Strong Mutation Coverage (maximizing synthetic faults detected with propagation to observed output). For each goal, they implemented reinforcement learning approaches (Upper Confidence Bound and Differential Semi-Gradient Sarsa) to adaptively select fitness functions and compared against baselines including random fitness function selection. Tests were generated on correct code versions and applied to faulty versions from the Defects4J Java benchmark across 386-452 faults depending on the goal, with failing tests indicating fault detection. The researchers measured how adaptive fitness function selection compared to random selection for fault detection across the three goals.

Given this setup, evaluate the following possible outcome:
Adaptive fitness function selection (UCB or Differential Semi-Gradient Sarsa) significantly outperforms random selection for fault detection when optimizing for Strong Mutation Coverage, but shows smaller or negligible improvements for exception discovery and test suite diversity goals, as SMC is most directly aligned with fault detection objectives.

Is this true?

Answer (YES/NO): NO